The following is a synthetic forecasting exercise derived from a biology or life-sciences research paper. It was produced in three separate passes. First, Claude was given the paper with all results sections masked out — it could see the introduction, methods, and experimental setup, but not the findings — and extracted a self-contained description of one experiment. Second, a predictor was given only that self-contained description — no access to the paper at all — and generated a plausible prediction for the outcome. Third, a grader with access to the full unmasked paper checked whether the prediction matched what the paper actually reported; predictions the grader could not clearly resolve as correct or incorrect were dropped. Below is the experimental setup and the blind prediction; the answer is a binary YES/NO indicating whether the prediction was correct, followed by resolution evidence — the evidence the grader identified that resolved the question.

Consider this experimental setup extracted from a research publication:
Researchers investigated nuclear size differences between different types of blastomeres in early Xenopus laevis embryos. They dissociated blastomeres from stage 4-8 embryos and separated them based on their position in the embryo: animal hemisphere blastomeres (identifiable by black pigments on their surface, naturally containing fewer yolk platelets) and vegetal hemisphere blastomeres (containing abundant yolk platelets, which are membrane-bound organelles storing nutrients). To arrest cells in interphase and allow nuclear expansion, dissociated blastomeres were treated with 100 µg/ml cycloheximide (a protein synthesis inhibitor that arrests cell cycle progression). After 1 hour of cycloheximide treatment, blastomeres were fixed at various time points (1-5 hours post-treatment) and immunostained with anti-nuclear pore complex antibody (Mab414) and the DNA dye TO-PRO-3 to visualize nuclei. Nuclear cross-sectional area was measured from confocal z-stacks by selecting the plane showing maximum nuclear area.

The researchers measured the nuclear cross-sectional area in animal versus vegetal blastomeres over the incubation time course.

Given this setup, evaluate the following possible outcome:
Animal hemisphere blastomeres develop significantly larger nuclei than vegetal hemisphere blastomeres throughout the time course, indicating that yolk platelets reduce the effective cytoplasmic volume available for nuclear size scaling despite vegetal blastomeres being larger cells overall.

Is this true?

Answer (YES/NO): NO